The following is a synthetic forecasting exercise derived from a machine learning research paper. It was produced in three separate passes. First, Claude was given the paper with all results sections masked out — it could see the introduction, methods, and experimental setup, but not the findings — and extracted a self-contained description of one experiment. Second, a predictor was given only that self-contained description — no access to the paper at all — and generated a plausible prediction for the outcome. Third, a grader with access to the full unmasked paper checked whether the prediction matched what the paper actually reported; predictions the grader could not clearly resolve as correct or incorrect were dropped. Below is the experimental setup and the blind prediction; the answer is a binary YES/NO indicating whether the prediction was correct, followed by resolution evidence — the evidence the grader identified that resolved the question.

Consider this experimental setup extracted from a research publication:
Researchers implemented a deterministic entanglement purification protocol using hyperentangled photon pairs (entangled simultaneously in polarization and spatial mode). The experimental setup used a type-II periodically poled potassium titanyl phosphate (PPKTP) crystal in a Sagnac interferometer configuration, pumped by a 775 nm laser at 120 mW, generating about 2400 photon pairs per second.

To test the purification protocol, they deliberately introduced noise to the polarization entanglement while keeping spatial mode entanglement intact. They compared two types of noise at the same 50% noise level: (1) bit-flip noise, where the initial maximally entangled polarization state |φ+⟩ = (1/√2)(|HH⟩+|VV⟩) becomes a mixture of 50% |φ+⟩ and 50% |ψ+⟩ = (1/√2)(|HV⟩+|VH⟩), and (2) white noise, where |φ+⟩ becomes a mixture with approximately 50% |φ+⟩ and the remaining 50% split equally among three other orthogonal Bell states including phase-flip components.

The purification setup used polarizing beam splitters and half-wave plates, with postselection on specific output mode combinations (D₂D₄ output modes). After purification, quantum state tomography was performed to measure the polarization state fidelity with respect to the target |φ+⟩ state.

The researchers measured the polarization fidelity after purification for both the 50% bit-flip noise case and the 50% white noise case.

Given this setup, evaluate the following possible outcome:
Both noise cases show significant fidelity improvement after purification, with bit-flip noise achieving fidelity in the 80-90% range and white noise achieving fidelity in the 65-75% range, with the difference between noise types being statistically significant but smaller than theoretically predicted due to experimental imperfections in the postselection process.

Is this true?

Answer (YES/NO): NO